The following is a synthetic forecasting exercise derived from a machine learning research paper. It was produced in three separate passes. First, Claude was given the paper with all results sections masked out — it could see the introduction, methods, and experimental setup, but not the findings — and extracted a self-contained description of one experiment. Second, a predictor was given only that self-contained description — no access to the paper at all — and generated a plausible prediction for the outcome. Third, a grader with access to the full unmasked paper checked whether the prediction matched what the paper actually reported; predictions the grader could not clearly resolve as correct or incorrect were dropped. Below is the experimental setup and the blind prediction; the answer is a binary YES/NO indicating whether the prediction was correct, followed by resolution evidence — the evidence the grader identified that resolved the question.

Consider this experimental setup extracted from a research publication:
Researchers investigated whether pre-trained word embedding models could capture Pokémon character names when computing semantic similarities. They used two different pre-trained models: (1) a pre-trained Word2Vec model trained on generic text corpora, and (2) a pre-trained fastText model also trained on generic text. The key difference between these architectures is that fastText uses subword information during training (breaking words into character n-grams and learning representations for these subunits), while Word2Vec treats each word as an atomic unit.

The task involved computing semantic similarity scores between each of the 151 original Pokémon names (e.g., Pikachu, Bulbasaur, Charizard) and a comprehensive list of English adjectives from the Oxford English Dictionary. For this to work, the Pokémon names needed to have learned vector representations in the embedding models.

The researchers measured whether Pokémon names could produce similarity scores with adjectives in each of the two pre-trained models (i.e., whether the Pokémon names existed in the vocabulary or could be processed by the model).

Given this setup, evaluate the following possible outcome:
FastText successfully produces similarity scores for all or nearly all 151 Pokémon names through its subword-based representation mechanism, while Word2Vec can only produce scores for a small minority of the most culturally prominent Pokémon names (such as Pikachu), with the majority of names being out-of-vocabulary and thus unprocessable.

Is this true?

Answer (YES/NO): NO